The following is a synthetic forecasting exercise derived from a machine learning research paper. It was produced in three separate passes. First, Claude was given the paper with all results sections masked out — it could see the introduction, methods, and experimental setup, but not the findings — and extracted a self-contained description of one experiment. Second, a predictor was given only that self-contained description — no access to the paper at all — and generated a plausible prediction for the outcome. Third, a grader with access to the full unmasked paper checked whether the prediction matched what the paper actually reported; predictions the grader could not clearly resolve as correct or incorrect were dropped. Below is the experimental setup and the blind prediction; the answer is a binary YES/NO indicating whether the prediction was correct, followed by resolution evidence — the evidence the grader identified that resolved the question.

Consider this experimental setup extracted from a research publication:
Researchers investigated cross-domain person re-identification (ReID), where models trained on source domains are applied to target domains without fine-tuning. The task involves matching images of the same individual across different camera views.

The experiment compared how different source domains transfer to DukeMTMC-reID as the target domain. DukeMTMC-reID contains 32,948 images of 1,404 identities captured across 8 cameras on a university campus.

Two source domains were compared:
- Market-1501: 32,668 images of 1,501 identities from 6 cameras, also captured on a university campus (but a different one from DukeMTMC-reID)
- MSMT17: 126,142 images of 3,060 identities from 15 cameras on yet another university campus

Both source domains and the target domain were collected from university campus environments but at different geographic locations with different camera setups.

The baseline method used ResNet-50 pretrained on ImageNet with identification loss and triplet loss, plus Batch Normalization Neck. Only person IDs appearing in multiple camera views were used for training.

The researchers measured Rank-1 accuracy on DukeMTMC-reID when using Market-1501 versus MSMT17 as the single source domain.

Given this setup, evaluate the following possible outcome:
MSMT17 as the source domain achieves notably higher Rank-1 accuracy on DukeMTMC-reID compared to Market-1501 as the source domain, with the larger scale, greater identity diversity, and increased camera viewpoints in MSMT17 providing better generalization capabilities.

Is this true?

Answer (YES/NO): YES